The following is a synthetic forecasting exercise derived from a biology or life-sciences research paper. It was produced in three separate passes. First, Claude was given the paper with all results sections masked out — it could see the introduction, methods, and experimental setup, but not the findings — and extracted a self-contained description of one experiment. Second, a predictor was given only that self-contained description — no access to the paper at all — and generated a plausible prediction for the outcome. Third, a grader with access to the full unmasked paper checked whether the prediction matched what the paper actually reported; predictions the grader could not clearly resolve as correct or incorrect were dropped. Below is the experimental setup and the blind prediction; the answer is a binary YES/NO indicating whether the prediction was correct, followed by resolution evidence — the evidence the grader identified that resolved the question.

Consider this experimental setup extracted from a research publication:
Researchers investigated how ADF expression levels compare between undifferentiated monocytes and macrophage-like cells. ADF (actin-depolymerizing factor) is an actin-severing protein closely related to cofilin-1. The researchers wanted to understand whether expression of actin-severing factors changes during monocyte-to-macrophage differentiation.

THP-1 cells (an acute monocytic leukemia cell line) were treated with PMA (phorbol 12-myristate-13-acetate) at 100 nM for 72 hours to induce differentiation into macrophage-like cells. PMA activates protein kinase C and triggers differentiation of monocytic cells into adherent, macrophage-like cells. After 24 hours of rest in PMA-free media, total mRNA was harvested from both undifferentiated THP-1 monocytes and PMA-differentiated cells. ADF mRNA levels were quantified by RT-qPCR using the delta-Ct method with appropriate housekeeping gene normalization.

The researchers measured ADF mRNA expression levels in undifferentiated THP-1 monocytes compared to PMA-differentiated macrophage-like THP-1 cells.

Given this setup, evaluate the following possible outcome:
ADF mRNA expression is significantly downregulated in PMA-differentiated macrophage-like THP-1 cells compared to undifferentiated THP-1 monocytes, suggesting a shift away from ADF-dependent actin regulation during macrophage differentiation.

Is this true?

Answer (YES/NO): NO